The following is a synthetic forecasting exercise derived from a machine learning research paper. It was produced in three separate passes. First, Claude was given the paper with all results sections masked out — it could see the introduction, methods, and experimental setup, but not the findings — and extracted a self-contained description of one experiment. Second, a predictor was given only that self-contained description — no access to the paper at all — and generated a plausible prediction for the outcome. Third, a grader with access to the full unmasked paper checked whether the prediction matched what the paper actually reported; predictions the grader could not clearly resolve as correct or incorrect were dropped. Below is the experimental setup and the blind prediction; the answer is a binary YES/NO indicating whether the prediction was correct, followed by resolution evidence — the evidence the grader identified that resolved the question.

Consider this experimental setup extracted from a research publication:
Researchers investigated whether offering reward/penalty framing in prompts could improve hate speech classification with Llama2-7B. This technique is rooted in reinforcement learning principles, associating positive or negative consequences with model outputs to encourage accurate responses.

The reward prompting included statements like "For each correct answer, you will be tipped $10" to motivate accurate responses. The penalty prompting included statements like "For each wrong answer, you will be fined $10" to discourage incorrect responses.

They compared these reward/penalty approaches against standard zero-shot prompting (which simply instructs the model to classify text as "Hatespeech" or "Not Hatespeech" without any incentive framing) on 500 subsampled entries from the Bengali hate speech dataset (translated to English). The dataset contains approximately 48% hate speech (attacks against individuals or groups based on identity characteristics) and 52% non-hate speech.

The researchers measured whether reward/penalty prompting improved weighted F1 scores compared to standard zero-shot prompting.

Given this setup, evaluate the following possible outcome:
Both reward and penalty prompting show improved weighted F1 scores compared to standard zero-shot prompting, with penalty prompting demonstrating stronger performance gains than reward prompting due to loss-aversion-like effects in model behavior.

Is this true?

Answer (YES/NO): NO